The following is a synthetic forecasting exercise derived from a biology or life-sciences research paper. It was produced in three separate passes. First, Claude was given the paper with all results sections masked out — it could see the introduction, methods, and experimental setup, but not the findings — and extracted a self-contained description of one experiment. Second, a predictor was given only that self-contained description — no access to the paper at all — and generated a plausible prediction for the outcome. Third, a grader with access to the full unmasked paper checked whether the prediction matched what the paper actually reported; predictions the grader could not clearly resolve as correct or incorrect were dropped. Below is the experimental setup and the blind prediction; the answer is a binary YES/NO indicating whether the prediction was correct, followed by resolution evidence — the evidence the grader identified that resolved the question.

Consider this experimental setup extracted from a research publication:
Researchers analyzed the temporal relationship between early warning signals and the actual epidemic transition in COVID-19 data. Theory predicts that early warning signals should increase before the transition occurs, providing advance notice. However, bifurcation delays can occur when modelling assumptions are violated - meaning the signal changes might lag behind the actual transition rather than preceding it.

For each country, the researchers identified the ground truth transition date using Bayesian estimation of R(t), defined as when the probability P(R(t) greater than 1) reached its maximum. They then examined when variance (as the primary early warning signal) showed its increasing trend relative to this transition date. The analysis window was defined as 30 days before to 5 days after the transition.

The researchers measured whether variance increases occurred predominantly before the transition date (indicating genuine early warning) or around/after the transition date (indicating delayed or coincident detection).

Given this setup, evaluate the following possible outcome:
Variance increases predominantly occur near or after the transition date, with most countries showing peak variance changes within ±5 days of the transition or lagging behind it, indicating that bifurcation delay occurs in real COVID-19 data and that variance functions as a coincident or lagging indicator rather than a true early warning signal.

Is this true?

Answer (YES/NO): NO